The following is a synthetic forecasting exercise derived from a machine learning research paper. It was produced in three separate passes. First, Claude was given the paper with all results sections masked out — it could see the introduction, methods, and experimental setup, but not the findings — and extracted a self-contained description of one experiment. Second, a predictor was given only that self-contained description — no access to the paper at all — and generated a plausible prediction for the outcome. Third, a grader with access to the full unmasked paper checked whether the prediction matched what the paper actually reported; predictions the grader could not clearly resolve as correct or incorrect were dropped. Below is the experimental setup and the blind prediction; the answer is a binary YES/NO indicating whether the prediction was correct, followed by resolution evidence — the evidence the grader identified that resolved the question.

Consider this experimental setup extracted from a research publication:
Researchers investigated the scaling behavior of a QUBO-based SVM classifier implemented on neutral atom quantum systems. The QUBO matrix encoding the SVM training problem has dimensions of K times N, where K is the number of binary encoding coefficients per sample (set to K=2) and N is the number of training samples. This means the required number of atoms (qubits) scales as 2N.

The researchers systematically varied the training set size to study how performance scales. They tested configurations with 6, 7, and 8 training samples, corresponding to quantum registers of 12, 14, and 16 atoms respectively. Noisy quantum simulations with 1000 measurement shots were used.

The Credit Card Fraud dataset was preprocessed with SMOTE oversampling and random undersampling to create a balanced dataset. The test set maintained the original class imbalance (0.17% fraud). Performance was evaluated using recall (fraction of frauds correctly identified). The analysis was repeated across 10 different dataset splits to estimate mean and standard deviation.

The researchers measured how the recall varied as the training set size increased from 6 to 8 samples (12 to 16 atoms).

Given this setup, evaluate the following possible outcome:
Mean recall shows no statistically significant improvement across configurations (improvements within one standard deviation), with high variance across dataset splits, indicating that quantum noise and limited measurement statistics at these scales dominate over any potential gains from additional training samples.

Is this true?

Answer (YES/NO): NO